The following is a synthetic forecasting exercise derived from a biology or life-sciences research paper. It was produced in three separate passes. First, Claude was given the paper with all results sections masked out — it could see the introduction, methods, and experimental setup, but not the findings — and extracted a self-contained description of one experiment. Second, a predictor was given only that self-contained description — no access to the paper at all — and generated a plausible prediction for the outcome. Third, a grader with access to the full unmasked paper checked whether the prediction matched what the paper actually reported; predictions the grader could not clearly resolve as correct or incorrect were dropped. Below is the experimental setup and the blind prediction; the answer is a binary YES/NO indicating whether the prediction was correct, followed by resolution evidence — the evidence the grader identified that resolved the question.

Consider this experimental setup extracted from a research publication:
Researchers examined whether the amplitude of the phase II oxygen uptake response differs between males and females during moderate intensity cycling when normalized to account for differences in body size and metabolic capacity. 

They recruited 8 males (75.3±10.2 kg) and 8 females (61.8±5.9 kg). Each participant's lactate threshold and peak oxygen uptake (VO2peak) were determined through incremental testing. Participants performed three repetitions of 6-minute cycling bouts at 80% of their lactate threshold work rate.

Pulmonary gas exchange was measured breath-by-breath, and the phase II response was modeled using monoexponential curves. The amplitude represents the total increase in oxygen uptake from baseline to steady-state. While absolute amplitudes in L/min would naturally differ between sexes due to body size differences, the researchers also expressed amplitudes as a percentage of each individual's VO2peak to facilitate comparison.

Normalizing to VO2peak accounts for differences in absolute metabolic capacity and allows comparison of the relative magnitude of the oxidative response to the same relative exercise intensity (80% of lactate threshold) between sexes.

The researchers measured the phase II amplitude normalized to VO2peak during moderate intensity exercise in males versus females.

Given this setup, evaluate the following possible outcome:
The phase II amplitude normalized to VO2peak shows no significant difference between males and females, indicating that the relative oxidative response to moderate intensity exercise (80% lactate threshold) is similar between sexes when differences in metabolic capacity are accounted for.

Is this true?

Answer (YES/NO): YES